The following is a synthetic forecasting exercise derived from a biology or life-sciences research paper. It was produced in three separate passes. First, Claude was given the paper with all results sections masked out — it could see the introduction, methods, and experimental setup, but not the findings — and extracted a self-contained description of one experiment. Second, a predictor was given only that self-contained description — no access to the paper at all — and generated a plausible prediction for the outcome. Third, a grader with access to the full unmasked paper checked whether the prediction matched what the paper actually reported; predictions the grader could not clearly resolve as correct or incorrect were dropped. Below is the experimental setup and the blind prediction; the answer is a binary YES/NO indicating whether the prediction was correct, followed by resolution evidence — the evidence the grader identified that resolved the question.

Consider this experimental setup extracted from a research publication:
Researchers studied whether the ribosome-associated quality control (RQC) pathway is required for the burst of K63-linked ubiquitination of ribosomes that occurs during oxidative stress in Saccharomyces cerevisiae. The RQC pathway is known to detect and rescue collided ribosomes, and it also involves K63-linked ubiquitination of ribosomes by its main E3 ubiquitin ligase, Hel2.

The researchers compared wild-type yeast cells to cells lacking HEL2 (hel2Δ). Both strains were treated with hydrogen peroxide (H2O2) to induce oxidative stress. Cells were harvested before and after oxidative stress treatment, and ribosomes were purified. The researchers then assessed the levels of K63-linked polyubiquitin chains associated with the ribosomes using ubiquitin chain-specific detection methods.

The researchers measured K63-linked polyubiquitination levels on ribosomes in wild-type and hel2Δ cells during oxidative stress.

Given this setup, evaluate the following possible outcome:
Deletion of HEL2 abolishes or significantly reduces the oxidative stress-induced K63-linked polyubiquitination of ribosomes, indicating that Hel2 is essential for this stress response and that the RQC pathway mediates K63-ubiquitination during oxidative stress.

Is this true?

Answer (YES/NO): NO